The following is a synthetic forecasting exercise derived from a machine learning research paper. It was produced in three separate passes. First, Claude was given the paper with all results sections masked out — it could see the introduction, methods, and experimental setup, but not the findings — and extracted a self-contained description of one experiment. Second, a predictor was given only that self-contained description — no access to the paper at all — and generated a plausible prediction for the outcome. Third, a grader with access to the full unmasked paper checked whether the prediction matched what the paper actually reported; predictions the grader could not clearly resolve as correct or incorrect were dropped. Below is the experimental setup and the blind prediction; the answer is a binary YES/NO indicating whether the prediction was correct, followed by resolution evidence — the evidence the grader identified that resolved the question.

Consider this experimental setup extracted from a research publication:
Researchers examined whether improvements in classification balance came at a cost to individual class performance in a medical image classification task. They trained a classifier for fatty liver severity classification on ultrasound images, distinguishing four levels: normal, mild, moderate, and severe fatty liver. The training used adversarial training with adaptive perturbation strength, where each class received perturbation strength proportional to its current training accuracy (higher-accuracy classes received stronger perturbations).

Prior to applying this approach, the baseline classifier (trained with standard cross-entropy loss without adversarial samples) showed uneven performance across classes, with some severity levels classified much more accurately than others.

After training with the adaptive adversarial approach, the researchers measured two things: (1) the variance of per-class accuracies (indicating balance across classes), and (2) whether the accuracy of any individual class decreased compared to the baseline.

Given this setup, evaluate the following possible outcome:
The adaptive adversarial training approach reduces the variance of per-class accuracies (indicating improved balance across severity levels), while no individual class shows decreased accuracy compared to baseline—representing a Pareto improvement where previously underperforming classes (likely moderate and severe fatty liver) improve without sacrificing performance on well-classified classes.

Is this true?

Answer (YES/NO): NO